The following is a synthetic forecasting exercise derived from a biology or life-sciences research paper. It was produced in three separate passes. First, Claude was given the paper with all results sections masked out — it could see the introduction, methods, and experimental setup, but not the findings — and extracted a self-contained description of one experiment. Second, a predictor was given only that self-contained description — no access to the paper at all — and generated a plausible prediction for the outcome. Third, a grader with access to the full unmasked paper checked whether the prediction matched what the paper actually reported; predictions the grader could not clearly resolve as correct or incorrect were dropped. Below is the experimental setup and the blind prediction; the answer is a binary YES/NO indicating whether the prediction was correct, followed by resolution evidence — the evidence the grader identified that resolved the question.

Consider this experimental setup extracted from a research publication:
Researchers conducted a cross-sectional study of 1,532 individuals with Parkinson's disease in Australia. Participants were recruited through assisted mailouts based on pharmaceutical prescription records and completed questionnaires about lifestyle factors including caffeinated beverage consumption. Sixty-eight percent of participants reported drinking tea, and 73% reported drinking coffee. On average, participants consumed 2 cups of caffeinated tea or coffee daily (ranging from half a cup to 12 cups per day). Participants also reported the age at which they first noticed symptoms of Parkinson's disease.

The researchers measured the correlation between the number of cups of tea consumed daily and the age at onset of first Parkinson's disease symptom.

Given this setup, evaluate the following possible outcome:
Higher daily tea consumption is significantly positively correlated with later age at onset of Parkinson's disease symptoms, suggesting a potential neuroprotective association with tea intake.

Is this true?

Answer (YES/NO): YES